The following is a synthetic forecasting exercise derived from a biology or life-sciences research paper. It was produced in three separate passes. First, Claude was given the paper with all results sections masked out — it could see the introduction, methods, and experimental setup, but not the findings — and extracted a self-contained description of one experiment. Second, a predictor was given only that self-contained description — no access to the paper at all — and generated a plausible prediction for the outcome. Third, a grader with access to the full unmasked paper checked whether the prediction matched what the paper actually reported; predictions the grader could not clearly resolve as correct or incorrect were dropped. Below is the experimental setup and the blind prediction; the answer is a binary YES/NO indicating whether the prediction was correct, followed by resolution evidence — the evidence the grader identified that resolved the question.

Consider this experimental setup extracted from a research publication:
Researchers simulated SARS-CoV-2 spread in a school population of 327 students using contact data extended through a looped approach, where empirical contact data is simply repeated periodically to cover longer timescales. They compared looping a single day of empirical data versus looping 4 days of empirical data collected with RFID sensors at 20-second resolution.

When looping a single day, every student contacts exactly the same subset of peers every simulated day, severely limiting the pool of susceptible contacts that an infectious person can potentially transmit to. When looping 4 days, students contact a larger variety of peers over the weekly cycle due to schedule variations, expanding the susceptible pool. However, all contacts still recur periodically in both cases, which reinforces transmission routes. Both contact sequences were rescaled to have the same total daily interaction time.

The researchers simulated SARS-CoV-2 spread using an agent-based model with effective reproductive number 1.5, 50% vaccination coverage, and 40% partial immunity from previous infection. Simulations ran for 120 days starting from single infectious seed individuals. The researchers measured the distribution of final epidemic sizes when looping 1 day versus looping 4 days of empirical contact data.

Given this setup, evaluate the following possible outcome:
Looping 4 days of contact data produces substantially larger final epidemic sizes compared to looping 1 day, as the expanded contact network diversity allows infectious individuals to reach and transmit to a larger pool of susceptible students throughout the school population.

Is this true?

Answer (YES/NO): NO